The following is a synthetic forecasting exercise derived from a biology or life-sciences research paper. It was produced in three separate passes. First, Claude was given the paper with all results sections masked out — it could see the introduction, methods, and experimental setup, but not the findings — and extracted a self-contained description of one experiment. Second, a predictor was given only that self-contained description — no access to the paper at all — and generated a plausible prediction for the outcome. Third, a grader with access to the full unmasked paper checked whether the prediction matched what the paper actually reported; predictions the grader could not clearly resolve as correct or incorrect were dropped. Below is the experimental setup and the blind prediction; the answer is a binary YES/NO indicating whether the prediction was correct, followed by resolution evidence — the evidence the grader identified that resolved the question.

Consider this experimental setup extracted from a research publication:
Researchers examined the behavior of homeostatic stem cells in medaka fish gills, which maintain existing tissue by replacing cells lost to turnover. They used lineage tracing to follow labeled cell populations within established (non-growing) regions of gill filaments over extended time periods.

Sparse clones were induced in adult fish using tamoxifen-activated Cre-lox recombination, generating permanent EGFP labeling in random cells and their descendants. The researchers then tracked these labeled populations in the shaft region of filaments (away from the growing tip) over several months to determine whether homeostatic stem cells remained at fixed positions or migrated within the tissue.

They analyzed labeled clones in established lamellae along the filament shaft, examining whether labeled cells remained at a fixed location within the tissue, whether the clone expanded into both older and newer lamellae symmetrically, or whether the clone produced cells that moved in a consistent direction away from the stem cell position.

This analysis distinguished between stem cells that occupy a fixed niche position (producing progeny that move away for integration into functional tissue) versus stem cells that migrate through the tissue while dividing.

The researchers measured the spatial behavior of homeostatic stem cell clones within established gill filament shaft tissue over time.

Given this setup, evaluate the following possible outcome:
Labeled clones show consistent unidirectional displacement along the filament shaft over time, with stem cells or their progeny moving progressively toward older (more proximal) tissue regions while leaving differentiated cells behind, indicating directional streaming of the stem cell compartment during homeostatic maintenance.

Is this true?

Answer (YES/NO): NO